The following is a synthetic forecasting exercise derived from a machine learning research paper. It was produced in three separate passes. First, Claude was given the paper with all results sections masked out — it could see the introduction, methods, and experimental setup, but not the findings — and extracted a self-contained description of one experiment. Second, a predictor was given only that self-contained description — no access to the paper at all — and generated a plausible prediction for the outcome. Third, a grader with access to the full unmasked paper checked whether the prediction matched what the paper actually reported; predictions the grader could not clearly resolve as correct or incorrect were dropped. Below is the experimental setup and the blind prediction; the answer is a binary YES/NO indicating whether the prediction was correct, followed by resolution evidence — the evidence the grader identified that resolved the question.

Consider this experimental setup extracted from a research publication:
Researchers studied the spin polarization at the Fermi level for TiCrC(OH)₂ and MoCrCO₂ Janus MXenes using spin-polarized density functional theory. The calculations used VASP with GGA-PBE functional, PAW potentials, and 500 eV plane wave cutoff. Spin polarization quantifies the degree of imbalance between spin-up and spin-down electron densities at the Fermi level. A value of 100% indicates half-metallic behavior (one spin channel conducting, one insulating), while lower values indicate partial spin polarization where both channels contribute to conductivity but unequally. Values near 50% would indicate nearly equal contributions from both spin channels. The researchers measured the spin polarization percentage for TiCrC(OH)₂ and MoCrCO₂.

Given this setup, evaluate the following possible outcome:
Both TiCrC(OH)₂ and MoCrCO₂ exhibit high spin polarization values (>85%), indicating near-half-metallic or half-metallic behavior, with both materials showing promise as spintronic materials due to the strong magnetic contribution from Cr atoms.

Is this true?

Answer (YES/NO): NO